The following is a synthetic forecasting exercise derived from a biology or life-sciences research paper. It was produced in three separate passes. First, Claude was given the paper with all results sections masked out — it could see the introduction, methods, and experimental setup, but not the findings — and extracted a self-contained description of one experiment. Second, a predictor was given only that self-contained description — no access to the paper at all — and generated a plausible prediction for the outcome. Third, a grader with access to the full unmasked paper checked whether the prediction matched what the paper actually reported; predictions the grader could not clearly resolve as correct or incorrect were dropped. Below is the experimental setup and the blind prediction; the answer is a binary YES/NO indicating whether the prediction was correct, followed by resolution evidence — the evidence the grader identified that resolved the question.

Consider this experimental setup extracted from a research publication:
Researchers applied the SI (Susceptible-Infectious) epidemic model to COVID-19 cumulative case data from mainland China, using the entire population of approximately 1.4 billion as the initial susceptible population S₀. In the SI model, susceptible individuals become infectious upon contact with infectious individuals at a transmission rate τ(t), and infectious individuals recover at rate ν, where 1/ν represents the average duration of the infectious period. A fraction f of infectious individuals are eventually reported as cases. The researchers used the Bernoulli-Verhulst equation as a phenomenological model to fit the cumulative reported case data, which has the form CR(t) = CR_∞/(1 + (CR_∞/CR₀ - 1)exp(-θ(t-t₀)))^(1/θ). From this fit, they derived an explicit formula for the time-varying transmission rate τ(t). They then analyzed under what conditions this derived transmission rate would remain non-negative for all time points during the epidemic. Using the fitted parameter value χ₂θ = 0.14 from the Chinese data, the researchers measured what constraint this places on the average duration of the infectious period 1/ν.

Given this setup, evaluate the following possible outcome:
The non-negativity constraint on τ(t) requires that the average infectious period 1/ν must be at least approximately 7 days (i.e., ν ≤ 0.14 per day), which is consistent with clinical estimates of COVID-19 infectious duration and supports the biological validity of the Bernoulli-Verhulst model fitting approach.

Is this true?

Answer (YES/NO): NO